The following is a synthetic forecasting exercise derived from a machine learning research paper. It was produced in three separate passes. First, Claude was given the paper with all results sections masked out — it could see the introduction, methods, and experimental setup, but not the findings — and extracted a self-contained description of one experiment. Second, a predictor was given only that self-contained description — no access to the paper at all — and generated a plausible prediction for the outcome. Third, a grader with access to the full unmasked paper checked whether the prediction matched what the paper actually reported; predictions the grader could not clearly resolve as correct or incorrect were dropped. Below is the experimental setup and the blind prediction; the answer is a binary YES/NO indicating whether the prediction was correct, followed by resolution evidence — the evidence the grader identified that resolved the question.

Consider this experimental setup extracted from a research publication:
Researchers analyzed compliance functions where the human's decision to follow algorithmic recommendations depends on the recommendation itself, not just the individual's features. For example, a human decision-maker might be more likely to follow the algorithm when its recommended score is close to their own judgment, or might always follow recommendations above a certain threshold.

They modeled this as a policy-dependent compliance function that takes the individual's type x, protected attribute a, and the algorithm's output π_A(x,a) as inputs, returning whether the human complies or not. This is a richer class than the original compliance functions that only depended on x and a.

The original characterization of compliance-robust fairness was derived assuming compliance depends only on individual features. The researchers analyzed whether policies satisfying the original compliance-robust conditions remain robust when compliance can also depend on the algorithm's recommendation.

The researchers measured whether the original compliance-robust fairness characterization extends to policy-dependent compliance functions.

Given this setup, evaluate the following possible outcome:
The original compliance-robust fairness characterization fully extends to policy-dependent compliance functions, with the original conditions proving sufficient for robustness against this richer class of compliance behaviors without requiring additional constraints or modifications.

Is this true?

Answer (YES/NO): YES